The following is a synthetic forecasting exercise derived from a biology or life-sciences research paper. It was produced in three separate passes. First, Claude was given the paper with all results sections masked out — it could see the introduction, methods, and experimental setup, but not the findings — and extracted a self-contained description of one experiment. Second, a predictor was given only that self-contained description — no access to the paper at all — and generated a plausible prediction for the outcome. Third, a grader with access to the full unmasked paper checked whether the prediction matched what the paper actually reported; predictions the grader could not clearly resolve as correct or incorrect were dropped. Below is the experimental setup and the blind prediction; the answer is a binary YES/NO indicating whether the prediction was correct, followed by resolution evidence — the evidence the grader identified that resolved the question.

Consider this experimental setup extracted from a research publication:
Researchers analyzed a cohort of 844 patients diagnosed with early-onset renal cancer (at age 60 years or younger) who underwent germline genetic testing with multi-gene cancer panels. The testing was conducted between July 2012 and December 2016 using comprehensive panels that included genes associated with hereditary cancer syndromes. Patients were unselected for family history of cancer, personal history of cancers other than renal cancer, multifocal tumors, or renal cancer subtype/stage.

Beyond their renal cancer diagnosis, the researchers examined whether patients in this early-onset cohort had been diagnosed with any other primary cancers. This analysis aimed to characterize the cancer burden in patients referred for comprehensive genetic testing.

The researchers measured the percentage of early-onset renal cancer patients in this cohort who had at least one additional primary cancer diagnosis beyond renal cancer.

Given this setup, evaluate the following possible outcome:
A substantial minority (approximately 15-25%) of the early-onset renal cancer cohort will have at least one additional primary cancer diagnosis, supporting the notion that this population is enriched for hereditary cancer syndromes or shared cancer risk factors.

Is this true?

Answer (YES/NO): NO